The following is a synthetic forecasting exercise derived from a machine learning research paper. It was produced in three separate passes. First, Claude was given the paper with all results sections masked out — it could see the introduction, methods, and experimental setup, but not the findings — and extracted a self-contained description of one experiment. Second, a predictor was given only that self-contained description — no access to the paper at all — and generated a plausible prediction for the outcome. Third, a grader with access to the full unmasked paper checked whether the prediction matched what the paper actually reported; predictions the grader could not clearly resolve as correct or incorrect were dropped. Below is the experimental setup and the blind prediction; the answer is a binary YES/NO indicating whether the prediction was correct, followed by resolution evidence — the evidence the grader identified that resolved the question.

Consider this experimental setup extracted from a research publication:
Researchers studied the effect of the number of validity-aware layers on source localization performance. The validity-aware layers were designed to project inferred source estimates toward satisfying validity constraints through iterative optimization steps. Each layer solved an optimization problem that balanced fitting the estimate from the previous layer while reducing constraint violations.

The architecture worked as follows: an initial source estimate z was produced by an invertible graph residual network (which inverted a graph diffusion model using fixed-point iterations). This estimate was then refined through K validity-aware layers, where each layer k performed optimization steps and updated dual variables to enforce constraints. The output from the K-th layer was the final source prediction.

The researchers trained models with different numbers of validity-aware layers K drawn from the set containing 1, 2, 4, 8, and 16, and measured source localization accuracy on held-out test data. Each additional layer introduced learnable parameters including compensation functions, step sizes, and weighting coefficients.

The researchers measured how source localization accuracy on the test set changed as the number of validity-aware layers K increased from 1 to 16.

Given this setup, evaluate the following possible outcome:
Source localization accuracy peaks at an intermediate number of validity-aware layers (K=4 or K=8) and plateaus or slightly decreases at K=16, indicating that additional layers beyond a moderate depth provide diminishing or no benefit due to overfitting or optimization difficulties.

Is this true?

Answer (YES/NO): NO